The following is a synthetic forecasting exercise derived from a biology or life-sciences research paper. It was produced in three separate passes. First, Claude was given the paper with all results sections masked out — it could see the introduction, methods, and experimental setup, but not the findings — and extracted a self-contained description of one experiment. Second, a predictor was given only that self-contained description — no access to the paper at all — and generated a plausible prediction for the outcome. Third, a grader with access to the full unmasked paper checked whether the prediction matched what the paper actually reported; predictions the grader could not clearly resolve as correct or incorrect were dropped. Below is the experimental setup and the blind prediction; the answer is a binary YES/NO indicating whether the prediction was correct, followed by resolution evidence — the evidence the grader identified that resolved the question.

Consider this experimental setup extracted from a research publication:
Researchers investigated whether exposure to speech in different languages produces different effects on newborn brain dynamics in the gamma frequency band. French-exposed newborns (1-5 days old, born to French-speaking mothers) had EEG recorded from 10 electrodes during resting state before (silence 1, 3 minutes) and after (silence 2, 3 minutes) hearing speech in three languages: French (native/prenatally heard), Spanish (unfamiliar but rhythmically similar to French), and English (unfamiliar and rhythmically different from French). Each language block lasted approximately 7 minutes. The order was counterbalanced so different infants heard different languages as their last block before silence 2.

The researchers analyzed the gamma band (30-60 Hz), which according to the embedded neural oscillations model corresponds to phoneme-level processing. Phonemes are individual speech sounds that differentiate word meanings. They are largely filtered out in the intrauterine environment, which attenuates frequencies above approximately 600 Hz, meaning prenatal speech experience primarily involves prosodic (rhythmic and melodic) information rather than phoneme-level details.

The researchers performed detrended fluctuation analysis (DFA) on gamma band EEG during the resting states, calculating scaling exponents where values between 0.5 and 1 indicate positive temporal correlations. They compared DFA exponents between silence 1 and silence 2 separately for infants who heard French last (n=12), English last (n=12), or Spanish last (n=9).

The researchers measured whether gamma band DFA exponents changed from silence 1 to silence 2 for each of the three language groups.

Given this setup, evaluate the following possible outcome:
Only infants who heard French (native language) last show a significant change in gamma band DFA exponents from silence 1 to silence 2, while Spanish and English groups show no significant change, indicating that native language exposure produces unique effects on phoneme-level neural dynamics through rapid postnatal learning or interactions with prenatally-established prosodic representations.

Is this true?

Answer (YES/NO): NO